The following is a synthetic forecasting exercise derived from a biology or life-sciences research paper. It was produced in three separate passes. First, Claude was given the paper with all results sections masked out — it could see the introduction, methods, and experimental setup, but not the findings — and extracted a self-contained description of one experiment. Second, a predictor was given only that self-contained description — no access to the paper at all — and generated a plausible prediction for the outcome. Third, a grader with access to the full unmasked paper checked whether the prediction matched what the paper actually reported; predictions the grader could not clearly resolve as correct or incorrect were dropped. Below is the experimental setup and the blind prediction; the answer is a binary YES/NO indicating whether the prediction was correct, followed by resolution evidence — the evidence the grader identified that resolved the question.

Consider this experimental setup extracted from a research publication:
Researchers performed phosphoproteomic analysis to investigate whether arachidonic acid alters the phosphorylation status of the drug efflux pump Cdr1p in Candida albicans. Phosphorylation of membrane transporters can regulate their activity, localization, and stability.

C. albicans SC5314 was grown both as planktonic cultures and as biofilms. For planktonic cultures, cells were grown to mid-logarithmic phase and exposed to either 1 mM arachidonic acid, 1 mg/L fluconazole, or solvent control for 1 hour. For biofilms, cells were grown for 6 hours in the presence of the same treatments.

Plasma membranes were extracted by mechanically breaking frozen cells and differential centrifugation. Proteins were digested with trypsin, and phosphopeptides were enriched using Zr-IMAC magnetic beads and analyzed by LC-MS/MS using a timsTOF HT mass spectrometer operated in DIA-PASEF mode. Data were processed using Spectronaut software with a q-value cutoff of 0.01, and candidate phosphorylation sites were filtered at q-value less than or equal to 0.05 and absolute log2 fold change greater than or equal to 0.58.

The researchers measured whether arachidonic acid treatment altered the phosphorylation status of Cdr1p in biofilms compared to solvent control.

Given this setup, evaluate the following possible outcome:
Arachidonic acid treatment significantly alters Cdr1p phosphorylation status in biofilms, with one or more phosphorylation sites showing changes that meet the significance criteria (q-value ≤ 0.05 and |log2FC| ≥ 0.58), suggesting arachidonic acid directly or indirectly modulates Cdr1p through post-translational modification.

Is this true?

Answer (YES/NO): YES